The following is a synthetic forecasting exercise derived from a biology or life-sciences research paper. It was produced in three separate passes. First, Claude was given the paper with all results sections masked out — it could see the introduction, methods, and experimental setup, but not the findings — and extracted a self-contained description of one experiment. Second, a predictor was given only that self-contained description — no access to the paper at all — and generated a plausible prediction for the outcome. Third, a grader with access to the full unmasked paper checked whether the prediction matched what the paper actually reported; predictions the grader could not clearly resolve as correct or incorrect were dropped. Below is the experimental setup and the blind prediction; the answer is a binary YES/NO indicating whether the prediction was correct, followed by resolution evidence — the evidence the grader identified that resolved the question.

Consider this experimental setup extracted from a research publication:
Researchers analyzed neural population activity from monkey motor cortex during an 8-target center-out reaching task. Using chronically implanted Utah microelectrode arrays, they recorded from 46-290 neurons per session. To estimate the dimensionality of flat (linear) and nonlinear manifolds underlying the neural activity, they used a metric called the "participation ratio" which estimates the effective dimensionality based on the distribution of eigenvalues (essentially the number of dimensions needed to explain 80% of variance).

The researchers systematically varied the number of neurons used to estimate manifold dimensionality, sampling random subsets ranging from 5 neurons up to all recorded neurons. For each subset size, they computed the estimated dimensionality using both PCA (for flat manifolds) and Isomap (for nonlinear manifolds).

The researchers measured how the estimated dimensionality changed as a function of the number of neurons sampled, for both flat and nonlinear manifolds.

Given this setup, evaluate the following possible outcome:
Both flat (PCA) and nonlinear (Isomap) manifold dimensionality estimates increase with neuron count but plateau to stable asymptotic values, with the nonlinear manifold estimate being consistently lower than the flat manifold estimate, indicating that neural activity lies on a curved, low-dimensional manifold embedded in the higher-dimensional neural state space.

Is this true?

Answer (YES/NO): NO